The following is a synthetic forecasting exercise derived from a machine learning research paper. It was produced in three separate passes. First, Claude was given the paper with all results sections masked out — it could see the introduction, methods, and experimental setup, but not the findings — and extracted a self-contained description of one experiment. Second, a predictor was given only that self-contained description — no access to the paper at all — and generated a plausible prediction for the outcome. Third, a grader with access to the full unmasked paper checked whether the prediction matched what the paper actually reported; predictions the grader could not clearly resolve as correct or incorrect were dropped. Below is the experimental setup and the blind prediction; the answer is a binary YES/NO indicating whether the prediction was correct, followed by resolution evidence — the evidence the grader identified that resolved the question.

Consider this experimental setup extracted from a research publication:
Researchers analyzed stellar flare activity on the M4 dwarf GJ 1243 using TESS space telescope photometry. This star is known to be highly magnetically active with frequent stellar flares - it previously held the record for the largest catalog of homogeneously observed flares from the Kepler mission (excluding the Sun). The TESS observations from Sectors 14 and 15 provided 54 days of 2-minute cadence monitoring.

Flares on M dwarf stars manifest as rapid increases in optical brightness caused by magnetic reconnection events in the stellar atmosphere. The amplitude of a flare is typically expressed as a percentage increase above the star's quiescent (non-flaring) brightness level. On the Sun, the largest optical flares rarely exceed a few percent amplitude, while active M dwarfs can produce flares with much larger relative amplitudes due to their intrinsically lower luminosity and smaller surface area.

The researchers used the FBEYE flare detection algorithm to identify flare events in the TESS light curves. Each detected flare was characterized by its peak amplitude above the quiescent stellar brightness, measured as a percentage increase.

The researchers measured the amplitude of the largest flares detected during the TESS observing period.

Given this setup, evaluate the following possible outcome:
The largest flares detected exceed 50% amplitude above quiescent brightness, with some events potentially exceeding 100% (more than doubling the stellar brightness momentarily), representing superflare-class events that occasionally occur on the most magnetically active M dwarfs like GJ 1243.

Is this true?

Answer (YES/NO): NO